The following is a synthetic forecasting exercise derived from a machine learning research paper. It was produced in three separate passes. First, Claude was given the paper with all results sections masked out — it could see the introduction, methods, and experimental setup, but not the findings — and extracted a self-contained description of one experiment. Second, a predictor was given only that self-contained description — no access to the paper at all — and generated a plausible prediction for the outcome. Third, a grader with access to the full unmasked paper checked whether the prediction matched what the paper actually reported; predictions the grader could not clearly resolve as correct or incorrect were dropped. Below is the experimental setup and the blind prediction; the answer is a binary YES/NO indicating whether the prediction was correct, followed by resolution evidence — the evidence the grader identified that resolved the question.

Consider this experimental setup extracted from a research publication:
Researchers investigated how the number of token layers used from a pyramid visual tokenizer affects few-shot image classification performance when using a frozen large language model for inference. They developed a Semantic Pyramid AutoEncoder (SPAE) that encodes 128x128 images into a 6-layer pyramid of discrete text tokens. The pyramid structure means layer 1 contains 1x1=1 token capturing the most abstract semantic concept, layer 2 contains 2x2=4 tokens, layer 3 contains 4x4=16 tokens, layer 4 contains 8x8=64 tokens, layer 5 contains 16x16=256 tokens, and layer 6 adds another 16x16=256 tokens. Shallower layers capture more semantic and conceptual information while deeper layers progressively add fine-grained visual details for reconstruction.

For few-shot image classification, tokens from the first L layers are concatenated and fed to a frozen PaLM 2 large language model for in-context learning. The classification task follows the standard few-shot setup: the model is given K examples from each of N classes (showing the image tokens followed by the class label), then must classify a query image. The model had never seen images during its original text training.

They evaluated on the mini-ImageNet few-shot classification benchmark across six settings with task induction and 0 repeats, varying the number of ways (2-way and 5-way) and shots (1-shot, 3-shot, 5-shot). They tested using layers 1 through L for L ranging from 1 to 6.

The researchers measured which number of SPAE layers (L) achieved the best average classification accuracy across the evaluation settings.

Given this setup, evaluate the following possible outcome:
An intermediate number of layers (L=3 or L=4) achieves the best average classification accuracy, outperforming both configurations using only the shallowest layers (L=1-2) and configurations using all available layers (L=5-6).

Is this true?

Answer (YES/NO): YES